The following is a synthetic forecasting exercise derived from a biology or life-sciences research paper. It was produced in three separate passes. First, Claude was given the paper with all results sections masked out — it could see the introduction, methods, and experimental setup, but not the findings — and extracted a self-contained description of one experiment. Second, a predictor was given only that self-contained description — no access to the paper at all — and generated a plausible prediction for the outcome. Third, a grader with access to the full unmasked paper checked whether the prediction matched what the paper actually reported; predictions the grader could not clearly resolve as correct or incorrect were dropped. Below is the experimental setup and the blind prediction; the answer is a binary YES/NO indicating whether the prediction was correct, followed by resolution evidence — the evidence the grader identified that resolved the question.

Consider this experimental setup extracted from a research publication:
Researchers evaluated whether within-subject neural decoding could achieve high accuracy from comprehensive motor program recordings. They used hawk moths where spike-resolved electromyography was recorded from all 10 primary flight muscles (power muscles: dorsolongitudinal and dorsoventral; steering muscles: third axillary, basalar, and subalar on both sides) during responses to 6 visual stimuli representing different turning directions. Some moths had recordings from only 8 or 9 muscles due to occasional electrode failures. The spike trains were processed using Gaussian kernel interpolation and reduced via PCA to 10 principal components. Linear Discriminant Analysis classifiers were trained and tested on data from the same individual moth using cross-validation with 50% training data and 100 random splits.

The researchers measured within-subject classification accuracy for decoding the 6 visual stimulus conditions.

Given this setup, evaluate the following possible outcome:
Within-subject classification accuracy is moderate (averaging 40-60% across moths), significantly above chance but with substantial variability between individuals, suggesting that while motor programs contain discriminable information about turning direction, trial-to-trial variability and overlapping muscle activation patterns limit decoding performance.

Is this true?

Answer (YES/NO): NO